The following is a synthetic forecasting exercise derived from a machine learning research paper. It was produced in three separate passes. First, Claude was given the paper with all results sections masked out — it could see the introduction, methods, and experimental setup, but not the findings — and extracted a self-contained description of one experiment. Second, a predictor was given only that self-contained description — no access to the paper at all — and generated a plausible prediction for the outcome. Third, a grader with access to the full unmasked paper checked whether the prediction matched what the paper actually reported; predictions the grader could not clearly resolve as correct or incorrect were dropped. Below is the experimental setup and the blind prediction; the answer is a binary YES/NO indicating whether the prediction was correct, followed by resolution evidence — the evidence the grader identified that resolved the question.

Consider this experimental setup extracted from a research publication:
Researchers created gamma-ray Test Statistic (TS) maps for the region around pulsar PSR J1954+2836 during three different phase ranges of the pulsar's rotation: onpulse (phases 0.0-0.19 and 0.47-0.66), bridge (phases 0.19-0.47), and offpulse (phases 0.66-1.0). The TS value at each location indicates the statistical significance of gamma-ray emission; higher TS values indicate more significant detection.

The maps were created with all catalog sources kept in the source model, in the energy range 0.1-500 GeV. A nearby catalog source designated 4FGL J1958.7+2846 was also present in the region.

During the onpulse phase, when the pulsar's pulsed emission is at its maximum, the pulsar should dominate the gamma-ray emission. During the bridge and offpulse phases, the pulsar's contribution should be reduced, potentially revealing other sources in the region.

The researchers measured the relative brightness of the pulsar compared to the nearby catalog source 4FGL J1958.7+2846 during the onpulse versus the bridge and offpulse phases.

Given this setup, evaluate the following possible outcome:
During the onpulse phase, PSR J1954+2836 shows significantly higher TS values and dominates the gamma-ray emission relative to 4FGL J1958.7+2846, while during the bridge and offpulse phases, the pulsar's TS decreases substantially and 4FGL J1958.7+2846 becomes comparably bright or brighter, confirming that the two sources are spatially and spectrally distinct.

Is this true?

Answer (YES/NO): YES